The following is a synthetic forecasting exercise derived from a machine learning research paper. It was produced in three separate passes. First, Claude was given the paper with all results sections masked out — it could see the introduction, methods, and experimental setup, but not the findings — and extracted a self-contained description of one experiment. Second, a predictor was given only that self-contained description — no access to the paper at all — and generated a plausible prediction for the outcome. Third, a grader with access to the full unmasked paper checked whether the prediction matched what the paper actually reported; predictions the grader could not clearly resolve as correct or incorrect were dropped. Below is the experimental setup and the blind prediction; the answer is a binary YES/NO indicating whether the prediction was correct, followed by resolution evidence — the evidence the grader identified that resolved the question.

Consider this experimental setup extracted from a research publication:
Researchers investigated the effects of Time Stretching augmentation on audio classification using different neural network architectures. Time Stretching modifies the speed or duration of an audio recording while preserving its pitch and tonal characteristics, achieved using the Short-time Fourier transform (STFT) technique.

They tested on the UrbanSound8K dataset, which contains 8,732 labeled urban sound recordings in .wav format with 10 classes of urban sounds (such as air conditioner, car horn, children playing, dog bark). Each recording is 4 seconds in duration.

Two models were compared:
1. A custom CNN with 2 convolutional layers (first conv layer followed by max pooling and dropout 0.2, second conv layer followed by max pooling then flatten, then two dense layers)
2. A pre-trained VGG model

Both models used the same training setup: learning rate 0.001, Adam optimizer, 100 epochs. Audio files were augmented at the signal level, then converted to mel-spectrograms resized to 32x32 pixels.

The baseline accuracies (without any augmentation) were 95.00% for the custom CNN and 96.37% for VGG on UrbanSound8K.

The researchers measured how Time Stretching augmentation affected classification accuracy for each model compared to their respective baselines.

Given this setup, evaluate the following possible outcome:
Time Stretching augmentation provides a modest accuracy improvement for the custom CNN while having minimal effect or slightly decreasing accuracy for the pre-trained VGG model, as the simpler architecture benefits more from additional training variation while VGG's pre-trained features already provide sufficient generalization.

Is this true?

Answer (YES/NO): NO